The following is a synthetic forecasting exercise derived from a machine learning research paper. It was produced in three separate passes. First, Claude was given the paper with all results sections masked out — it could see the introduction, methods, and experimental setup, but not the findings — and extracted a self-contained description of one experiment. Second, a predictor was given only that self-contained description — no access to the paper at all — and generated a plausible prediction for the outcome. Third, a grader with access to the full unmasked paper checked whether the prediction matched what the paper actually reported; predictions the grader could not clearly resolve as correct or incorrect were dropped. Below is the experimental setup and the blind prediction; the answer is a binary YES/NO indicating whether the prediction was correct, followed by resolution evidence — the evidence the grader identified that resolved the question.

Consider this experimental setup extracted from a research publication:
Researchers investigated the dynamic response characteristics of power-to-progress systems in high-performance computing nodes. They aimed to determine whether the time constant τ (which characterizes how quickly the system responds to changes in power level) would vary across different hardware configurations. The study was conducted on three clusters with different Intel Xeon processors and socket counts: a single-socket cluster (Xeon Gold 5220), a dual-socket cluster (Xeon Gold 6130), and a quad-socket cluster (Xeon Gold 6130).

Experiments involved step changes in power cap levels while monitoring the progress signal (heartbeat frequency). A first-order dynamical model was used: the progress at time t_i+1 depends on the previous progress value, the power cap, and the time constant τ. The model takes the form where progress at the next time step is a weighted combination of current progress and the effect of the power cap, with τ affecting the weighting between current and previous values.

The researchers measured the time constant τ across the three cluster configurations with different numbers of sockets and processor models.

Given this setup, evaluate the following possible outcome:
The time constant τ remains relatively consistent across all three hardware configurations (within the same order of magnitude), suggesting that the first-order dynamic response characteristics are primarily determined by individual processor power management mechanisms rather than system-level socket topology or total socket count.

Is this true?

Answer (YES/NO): YES